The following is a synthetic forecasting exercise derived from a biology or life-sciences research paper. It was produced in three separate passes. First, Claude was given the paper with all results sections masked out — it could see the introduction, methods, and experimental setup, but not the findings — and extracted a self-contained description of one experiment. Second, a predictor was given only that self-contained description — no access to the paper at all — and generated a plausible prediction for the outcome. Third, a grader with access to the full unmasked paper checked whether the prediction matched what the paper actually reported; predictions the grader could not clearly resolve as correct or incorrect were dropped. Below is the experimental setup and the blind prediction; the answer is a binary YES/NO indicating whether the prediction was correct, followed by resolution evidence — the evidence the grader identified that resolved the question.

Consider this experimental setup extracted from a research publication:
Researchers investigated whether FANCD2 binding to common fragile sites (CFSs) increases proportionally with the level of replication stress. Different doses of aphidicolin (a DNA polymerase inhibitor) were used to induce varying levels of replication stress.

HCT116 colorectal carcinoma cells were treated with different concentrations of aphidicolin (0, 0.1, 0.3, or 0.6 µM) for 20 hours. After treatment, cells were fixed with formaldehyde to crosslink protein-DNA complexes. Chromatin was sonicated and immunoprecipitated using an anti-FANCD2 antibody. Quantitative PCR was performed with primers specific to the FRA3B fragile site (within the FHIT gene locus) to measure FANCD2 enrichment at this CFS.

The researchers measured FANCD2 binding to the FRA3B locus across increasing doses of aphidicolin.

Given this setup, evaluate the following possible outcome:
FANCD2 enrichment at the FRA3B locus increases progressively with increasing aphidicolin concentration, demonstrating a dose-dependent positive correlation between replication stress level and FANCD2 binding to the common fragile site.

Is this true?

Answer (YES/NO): YES